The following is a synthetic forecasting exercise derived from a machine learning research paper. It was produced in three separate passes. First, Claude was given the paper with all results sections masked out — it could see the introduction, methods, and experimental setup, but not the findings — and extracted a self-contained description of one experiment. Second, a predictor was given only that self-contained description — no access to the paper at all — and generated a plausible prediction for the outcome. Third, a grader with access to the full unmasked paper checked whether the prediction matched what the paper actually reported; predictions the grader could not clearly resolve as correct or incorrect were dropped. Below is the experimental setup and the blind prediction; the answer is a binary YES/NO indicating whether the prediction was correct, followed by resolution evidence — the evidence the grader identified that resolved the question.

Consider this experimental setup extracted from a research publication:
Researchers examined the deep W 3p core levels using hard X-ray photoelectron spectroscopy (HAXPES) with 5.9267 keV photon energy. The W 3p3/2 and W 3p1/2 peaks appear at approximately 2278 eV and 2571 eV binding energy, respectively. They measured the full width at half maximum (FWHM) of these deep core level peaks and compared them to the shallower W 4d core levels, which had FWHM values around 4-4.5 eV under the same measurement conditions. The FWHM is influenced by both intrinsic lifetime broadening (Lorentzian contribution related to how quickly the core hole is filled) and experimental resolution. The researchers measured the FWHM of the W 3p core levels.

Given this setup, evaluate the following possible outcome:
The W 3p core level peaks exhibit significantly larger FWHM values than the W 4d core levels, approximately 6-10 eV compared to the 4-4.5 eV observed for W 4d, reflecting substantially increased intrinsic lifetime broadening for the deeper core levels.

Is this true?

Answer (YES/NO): NO